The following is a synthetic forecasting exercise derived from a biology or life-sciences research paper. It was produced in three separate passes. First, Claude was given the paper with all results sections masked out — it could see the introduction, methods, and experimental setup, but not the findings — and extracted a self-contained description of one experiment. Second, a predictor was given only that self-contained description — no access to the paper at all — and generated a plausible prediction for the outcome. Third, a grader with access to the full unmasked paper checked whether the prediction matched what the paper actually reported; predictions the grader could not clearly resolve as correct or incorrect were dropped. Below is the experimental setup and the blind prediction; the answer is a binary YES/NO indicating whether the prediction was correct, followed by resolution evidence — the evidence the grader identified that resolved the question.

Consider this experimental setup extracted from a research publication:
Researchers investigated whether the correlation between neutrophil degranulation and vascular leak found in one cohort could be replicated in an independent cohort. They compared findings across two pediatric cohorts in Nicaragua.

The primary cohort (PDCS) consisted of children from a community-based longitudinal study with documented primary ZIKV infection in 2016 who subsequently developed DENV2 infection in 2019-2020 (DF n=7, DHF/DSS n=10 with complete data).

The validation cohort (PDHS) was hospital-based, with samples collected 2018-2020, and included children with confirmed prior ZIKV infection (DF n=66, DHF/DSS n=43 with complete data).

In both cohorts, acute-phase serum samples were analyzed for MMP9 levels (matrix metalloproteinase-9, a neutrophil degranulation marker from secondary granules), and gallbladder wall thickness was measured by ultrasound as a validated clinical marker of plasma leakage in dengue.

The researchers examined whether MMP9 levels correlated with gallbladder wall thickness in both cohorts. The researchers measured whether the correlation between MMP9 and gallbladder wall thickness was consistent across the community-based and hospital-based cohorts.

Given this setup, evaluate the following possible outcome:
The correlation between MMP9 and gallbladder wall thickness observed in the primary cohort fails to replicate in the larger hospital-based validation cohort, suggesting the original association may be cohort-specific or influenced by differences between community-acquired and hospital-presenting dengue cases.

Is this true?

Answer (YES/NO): NO